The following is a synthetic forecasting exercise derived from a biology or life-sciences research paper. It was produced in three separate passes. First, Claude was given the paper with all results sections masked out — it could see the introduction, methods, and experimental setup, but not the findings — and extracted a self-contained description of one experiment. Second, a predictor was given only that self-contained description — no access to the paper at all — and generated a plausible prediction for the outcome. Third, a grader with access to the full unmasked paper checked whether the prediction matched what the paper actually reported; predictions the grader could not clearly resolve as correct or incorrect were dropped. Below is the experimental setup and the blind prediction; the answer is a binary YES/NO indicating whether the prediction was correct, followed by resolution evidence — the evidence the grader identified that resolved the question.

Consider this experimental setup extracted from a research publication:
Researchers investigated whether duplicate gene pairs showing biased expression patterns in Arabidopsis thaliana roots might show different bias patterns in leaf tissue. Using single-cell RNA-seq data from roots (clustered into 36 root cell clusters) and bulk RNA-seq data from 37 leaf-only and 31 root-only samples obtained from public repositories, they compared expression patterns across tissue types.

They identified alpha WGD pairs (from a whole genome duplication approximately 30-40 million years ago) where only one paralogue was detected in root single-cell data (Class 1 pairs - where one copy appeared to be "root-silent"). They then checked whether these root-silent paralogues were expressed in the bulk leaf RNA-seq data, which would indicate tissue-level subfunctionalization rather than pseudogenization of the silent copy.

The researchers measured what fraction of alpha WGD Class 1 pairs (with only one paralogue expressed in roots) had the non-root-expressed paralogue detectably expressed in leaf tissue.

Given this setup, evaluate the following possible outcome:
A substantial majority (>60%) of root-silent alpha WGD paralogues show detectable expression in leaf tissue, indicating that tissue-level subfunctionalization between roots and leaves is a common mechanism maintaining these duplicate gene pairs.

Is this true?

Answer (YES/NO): YES